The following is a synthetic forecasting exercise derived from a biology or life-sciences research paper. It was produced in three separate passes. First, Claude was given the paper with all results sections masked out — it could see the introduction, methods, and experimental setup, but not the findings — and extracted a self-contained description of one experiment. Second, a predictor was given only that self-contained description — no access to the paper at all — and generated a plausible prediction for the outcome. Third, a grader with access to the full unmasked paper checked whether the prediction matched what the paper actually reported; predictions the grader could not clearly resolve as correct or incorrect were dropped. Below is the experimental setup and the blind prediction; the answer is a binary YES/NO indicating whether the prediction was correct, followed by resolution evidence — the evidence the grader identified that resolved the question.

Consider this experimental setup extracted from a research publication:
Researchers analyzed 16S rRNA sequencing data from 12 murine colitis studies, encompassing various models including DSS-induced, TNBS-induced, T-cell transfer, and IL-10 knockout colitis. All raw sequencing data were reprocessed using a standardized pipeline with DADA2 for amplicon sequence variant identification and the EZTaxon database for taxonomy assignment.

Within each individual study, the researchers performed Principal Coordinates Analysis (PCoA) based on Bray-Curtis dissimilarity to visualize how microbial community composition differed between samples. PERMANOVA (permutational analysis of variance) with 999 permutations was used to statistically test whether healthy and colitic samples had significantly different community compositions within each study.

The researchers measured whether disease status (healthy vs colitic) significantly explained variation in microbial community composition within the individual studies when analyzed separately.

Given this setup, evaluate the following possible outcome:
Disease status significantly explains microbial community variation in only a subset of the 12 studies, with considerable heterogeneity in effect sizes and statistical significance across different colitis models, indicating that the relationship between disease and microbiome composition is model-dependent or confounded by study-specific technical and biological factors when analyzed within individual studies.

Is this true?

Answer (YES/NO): NO